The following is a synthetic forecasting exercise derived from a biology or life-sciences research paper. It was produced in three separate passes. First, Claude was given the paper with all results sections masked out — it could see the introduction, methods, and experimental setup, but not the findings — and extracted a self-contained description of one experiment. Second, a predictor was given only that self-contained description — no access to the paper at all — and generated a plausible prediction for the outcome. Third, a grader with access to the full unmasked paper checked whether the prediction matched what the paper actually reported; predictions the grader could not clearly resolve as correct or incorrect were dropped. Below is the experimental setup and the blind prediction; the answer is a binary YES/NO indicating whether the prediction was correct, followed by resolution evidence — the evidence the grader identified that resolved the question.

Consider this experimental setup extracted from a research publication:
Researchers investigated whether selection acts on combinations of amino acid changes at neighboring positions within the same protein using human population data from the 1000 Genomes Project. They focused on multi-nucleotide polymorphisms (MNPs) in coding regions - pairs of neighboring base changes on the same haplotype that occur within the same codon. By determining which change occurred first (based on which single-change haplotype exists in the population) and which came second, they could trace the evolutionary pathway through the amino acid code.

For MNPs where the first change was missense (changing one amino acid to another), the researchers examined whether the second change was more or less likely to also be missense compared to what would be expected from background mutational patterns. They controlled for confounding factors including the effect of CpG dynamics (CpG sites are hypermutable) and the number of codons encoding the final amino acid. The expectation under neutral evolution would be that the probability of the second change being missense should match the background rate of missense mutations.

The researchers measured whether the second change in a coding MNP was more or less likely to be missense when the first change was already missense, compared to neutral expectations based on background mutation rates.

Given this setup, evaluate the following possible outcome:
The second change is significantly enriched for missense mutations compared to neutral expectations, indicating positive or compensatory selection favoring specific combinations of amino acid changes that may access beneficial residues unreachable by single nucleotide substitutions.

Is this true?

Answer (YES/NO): NO